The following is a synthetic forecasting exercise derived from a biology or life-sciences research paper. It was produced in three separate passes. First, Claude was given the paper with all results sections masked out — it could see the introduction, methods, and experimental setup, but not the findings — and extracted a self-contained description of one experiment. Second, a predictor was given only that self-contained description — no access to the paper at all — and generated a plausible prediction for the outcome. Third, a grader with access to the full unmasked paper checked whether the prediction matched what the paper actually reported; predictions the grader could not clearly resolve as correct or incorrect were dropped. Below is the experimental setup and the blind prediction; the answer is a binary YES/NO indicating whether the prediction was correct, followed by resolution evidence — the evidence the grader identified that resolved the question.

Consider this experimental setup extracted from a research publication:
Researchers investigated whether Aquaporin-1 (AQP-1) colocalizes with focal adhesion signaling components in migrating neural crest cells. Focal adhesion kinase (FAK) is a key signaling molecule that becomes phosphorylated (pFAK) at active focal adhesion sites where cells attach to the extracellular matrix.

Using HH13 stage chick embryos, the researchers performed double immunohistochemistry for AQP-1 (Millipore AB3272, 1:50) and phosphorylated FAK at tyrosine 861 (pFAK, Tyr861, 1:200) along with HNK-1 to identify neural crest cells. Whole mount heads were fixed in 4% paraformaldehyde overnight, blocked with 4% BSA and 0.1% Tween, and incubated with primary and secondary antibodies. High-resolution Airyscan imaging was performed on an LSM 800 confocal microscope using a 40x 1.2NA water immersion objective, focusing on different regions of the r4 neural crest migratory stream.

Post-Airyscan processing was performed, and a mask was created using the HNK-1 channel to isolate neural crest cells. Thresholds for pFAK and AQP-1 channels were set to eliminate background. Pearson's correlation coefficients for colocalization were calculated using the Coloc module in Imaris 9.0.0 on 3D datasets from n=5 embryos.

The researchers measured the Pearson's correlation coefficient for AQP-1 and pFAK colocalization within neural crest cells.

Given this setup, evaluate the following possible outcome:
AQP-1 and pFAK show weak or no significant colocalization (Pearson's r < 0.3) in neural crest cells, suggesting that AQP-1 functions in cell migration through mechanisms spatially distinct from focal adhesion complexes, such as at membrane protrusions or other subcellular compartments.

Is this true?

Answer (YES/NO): NO